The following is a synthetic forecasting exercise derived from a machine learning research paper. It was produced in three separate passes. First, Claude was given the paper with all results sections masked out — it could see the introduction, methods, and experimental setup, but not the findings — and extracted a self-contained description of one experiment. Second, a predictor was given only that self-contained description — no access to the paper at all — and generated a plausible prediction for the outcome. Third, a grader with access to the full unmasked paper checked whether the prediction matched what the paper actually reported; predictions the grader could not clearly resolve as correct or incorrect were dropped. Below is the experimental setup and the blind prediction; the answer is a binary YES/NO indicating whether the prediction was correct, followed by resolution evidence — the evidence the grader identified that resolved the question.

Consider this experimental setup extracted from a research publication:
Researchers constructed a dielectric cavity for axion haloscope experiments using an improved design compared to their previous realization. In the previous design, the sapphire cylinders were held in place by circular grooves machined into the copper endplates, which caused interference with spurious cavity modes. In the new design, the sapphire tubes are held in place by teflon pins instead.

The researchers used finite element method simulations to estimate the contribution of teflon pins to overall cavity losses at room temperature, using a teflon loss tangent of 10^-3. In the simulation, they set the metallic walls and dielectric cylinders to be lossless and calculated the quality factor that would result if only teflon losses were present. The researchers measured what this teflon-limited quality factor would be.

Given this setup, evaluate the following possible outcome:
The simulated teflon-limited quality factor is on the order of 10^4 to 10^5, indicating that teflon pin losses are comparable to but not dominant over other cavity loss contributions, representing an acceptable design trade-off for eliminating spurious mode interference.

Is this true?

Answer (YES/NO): NO